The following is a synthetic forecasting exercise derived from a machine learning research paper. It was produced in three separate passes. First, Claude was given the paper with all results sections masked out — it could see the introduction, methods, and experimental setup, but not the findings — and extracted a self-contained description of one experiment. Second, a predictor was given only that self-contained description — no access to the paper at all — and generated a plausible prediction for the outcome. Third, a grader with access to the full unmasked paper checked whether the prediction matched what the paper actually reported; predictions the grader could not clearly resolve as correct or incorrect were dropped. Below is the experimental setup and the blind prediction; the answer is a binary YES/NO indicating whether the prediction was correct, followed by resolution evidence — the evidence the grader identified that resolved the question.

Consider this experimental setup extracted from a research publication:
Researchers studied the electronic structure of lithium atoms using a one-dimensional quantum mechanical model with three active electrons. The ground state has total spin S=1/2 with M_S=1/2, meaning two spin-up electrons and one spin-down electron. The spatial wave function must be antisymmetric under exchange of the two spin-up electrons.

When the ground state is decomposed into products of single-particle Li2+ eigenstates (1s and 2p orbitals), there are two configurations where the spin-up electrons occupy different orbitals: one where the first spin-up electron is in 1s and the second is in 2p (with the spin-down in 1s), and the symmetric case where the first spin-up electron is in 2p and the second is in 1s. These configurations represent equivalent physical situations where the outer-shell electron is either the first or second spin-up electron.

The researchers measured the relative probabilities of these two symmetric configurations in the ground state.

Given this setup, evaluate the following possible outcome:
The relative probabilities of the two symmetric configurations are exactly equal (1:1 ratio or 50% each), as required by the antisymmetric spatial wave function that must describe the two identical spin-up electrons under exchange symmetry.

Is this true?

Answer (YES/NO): YES